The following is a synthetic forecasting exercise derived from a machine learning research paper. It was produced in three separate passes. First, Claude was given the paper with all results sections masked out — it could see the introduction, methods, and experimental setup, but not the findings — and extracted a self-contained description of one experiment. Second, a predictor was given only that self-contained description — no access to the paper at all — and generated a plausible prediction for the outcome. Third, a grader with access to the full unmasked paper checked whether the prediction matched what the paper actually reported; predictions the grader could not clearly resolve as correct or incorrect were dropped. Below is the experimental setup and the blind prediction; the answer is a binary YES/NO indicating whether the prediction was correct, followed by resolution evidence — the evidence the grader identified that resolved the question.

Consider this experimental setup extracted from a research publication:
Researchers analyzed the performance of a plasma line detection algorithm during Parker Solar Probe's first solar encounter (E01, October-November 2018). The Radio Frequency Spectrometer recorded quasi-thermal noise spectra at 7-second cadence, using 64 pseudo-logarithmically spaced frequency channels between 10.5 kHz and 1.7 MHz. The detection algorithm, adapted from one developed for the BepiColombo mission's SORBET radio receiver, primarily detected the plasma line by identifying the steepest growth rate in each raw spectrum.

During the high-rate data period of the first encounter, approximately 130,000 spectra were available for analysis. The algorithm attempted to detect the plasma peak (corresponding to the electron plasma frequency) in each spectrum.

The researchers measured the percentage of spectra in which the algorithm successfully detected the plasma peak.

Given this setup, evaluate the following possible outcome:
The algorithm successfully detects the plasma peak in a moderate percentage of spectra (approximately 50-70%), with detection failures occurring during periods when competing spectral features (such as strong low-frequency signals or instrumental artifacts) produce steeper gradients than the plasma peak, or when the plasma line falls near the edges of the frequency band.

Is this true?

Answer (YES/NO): NO